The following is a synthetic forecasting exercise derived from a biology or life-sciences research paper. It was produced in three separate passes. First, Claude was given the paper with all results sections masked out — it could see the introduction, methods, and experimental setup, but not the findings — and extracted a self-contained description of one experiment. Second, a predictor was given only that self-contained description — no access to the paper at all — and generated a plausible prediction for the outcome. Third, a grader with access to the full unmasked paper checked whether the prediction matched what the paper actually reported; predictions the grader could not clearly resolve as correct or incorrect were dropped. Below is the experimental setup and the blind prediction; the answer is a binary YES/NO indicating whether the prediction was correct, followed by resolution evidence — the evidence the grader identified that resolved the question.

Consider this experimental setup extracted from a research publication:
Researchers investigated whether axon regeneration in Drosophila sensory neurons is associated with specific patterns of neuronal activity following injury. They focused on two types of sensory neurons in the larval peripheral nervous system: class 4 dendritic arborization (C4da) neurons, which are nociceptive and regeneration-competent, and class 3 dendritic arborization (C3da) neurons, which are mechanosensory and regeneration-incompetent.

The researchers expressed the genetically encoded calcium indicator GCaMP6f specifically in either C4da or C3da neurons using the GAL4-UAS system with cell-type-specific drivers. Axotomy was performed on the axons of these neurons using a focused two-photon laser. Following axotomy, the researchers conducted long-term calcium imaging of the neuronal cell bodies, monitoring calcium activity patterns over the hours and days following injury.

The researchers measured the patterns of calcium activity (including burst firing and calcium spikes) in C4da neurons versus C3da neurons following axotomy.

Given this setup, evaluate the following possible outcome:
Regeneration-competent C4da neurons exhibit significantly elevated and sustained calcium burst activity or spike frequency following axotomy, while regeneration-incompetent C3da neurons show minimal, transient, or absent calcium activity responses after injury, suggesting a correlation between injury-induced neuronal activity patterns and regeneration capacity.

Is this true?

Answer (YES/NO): YES